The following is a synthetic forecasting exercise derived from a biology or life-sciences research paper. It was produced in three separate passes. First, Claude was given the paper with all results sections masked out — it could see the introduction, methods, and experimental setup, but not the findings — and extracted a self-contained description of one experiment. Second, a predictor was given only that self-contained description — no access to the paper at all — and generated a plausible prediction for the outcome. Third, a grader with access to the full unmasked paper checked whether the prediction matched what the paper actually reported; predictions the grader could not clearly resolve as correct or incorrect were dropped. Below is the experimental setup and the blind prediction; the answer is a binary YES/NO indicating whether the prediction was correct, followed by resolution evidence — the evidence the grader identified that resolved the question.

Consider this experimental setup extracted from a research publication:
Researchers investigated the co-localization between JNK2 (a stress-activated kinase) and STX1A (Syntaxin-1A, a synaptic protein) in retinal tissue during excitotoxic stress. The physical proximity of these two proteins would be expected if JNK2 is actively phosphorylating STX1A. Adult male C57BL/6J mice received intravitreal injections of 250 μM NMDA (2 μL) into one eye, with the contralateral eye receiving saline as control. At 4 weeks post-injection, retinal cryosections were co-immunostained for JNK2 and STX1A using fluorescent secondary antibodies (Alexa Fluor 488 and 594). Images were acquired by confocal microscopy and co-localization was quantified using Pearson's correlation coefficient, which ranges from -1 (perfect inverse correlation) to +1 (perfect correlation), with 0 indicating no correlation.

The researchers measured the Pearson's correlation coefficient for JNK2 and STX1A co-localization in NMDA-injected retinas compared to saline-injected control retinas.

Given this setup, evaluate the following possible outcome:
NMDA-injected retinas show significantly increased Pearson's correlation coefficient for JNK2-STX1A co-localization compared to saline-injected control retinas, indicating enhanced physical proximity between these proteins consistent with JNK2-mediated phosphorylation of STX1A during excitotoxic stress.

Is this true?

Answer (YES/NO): NO